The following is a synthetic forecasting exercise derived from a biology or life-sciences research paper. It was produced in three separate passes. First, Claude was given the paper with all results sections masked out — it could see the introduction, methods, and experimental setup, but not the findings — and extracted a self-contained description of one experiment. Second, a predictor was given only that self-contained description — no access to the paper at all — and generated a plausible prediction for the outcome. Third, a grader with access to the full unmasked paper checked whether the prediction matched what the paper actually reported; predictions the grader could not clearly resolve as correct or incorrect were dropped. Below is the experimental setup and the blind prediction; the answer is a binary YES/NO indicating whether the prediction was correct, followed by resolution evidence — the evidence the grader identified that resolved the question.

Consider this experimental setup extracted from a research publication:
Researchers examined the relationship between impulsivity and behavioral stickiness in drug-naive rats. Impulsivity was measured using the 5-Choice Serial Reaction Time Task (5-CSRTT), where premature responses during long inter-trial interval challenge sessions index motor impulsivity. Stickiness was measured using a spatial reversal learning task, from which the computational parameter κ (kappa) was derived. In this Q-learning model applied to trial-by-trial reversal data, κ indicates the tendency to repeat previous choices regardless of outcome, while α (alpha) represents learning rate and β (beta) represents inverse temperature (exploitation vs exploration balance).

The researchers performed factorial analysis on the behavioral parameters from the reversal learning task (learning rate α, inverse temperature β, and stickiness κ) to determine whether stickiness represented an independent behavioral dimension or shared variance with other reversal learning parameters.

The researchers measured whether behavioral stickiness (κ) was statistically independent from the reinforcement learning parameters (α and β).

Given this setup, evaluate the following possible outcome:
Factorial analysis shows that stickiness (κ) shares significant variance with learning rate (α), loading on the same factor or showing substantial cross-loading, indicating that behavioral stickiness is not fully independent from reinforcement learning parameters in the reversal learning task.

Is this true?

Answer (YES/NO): NO